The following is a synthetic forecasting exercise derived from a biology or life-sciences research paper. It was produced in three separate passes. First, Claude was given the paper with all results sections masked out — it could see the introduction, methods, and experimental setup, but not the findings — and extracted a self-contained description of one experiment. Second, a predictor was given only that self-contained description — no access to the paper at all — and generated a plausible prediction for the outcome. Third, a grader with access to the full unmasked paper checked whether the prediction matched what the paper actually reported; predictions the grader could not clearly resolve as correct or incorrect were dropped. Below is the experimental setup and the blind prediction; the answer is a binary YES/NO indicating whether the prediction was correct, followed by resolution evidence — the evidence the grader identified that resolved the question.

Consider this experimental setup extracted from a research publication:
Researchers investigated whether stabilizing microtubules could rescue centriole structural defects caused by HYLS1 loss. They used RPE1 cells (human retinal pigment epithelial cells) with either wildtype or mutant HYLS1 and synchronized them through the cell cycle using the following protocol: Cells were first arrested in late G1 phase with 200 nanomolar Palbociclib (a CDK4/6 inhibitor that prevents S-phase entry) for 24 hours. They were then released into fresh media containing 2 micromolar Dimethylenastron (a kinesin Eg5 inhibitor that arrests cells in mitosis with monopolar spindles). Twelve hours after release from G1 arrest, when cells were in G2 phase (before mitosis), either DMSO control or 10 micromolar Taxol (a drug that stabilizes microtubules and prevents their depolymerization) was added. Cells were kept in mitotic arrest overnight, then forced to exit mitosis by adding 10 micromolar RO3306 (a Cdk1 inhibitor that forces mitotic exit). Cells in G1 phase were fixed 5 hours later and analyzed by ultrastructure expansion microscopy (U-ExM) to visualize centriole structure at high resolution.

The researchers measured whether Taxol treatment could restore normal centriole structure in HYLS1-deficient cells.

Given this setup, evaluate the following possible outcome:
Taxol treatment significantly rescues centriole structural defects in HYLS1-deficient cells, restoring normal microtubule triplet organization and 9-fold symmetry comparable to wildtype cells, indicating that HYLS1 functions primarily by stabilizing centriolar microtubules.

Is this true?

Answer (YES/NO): NO